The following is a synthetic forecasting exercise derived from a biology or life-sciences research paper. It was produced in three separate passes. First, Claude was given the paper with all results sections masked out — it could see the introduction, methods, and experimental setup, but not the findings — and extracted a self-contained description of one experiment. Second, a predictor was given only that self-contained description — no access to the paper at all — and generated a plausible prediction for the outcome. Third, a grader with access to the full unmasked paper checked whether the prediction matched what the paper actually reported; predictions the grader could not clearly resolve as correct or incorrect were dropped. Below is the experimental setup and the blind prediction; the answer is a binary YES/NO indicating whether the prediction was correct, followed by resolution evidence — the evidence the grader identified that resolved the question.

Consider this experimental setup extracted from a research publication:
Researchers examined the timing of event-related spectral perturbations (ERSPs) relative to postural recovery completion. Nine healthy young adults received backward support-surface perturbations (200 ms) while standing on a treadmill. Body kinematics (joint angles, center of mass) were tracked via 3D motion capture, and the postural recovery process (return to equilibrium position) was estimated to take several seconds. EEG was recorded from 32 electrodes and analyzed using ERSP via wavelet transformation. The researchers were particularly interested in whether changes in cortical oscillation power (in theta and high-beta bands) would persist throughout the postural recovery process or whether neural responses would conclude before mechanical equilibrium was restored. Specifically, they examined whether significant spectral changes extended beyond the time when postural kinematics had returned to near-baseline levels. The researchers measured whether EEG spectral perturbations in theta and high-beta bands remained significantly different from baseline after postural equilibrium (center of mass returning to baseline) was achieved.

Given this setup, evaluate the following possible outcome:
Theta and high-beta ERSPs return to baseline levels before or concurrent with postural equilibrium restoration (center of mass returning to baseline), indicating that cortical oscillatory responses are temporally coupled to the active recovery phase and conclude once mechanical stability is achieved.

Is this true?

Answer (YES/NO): NO